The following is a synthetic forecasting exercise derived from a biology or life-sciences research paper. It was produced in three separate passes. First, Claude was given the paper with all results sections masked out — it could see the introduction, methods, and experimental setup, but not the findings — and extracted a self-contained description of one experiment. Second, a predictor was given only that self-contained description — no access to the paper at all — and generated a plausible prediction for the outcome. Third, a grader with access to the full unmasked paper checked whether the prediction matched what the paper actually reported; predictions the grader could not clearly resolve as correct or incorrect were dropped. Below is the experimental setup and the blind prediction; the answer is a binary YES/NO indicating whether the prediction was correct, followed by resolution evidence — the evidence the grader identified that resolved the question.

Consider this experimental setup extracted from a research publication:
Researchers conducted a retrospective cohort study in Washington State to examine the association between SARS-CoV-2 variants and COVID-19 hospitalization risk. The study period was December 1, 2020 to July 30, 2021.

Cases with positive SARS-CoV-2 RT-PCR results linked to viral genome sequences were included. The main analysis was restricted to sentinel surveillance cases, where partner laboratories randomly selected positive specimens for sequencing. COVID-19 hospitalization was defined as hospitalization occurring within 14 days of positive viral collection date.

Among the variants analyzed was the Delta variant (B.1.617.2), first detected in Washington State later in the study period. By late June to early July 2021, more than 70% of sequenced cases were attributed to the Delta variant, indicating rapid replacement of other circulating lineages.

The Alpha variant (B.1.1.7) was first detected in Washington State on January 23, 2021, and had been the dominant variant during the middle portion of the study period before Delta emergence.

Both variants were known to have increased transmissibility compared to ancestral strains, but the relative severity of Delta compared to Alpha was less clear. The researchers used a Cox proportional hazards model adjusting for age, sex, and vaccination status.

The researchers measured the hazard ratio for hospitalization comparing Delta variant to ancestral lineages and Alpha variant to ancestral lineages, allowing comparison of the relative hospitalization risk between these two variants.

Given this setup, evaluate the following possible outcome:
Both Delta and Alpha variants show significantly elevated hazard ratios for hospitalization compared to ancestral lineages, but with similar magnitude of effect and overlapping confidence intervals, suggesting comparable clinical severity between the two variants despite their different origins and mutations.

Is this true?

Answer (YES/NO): NO